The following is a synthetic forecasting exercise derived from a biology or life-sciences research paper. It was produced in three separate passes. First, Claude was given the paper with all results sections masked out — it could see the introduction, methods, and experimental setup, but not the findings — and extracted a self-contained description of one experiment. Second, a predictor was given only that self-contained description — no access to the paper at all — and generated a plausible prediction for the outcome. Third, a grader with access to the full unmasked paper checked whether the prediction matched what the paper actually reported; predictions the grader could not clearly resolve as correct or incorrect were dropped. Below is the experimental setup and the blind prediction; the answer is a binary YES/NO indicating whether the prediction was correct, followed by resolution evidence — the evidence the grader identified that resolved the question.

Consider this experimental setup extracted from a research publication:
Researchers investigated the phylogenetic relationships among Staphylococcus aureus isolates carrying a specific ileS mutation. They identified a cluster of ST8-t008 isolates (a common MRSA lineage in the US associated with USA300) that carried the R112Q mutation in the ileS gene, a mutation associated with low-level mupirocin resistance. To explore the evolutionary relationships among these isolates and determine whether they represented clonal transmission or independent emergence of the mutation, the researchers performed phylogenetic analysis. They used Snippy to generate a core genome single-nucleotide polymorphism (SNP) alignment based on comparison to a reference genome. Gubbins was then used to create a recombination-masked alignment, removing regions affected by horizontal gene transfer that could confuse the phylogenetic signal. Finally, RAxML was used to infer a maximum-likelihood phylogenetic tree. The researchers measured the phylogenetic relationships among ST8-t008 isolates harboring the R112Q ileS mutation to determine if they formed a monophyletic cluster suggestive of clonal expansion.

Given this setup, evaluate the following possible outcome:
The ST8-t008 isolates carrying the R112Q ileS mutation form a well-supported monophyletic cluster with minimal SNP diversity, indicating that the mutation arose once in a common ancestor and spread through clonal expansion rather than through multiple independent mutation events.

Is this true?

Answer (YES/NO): YES